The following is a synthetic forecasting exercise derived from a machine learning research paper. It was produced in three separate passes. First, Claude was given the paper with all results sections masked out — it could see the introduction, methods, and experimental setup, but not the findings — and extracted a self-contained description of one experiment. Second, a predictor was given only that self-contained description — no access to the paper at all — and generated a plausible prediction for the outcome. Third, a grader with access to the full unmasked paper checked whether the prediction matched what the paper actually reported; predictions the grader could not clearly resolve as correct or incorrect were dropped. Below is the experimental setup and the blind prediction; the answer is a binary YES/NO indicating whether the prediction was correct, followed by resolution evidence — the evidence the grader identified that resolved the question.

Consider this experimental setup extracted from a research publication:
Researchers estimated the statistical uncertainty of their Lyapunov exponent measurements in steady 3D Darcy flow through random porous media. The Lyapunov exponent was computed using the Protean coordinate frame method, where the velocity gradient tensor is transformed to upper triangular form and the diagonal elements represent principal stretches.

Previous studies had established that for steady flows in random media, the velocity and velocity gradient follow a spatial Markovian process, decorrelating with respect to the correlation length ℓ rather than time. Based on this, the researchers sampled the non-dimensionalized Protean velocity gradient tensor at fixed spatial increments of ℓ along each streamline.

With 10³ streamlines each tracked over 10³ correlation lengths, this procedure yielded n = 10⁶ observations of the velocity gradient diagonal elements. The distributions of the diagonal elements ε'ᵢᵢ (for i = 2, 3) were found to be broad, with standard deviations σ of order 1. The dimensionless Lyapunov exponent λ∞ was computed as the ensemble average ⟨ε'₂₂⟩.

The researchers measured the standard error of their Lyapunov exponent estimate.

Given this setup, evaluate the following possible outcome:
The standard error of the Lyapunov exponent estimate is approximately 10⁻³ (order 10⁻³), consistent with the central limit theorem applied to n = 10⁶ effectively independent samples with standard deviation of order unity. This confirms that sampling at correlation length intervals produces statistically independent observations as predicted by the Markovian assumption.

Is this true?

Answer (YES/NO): YES